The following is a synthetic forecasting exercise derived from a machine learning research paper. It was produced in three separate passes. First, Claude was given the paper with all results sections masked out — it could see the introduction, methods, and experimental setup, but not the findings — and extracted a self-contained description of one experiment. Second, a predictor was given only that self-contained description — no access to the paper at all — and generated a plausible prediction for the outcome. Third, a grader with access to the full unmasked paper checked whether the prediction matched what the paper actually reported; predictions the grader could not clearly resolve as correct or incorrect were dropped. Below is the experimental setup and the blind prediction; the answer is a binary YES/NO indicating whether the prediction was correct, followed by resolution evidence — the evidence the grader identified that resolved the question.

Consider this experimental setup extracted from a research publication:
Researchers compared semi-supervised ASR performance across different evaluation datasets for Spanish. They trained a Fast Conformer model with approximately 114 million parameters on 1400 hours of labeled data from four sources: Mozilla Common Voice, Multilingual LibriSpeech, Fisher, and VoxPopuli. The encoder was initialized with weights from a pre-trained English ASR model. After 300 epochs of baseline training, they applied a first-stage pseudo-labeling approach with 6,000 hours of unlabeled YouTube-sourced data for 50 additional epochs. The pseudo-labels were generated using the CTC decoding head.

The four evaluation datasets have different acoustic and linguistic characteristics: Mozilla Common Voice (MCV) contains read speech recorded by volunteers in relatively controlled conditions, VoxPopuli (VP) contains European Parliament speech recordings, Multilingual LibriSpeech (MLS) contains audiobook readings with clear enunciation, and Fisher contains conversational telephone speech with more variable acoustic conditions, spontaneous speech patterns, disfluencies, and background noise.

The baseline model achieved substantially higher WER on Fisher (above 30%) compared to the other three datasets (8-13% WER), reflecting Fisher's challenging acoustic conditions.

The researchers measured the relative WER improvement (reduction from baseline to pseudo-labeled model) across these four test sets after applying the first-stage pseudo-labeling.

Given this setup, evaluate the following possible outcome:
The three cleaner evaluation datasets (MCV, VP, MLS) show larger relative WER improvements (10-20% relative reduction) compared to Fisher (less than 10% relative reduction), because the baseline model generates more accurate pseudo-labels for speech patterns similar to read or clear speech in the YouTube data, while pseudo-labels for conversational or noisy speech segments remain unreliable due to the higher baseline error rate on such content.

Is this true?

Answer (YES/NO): NO